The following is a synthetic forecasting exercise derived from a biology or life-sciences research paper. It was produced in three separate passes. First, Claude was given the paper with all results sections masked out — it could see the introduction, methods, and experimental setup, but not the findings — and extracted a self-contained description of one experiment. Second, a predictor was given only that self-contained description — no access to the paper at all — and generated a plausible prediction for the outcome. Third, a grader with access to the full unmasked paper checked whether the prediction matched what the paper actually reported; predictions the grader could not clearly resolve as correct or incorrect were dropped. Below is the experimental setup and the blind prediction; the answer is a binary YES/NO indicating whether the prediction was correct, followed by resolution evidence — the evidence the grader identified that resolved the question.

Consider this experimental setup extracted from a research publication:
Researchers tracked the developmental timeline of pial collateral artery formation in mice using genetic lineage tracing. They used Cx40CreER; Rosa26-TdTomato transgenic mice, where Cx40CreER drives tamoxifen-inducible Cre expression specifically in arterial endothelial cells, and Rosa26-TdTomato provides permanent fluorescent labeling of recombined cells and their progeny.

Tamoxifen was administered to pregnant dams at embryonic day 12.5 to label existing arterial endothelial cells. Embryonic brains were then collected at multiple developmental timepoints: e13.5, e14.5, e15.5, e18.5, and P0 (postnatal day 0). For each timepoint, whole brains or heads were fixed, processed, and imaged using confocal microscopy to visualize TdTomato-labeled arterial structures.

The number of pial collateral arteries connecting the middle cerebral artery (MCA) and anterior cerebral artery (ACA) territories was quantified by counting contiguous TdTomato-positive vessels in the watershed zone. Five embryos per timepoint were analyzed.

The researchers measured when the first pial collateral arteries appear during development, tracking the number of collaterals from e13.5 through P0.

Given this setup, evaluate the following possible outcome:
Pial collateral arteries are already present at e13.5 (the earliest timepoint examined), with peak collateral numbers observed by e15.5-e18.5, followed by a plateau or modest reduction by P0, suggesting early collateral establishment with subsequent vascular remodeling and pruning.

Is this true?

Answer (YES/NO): NO